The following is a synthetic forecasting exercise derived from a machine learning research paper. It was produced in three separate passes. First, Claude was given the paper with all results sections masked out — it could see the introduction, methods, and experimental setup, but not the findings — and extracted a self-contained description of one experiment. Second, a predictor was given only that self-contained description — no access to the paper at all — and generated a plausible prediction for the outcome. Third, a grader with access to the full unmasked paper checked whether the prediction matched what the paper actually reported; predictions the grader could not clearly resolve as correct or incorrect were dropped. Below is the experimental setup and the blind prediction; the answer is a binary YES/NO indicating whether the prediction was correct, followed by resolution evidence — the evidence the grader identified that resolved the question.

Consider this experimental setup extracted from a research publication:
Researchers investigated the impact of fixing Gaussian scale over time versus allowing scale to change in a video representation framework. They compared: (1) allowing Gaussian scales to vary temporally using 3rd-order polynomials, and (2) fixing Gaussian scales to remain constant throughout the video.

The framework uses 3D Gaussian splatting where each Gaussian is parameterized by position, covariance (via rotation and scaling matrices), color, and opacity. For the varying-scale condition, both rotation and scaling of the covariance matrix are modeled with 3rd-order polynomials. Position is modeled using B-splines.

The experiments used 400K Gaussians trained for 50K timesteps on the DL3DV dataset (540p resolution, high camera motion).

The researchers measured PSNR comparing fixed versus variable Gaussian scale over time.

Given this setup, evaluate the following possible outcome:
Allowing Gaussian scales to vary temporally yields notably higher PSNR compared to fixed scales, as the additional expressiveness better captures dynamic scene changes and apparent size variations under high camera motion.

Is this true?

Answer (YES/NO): YES